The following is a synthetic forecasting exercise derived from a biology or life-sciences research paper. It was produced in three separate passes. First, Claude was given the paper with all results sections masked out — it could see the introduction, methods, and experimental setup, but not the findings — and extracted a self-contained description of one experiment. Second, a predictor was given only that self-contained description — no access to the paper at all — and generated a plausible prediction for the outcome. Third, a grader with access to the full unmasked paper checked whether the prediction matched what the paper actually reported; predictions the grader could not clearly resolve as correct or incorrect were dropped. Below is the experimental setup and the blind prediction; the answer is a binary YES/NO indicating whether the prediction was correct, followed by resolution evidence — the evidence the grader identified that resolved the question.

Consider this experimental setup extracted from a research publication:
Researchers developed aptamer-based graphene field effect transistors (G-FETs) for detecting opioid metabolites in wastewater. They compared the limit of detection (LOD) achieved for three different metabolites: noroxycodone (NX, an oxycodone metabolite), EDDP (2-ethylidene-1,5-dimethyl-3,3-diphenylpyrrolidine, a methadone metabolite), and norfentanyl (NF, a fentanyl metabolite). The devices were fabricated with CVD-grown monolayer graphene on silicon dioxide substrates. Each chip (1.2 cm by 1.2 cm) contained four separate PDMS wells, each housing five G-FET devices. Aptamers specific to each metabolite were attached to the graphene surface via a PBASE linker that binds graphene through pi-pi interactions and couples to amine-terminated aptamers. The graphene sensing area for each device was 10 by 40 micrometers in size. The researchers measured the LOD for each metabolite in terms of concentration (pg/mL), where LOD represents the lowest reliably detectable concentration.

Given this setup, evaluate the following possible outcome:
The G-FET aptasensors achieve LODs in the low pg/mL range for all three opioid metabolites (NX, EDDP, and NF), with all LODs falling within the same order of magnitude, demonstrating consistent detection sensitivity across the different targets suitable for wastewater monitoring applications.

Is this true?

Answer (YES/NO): YES